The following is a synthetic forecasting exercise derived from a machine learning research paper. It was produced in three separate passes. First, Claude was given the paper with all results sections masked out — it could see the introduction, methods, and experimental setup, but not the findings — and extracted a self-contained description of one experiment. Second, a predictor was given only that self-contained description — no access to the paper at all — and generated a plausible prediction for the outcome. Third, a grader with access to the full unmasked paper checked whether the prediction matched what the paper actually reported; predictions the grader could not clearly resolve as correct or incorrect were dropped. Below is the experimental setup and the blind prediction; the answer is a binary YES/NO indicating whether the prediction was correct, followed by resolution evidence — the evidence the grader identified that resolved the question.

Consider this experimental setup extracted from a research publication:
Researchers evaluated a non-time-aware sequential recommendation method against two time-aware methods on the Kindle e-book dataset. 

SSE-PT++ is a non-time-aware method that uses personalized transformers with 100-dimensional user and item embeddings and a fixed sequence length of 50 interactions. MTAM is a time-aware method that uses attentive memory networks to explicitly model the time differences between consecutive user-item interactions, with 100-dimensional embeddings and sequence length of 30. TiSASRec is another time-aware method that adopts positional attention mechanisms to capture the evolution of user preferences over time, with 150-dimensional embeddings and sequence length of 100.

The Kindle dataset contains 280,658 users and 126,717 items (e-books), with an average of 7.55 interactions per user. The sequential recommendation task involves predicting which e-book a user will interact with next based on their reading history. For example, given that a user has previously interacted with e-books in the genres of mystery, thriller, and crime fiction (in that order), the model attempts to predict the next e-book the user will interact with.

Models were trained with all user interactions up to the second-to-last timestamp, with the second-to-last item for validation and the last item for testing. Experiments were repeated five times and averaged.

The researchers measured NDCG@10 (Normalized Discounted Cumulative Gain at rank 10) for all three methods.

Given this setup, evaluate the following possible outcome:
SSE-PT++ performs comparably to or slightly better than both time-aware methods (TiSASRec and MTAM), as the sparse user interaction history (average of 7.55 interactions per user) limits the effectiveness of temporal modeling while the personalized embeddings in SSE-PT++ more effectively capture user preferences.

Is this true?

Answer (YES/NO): YES